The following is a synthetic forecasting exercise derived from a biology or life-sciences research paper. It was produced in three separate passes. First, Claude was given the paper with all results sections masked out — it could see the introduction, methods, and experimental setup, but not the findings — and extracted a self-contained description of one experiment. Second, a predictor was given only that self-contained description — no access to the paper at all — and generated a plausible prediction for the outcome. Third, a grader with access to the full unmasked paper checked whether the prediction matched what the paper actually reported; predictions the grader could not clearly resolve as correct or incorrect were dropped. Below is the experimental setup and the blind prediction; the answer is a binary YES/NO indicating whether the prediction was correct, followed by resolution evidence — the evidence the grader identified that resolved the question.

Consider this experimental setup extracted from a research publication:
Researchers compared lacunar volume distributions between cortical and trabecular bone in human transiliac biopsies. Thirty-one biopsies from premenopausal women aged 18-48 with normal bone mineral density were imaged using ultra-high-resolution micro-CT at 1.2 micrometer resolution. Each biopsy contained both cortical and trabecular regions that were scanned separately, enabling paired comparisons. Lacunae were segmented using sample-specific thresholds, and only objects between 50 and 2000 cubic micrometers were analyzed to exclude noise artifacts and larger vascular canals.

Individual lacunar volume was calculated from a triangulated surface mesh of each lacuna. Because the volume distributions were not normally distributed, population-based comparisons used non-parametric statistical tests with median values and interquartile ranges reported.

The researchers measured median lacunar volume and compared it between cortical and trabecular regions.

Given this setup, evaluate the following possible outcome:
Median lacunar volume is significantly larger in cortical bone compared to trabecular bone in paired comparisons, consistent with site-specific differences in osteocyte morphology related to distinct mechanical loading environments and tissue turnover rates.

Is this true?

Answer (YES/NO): YES